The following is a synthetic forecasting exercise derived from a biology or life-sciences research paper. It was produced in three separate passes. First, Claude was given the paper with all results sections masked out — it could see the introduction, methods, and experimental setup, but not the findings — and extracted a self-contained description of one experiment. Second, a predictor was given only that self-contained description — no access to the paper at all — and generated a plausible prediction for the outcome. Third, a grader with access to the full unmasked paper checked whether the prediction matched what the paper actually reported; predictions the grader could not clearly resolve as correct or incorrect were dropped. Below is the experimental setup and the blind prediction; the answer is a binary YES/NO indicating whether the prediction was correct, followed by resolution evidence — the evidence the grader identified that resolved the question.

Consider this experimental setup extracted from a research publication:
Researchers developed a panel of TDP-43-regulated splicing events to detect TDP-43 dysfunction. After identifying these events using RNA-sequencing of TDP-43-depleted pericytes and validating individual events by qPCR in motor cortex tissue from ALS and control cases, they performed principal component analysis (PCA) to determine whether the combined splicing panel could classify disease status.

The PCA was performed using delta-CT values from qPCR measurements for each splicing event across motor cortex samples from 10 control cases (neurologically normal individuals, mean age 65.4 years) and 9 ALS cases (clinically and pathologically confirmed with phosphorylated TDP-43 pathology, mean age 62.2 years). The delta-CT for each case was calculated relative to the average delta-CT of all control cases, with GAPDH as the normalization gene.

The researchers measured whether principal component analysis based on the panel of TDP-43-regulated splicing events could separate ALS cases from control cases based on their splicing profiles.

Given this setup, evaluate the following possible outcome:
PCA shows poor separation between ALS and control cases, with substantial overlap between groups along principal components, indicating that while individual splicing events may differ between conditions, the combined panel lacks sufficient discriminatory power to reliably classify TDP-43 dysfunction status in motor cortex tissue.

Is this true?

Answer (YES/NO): NO